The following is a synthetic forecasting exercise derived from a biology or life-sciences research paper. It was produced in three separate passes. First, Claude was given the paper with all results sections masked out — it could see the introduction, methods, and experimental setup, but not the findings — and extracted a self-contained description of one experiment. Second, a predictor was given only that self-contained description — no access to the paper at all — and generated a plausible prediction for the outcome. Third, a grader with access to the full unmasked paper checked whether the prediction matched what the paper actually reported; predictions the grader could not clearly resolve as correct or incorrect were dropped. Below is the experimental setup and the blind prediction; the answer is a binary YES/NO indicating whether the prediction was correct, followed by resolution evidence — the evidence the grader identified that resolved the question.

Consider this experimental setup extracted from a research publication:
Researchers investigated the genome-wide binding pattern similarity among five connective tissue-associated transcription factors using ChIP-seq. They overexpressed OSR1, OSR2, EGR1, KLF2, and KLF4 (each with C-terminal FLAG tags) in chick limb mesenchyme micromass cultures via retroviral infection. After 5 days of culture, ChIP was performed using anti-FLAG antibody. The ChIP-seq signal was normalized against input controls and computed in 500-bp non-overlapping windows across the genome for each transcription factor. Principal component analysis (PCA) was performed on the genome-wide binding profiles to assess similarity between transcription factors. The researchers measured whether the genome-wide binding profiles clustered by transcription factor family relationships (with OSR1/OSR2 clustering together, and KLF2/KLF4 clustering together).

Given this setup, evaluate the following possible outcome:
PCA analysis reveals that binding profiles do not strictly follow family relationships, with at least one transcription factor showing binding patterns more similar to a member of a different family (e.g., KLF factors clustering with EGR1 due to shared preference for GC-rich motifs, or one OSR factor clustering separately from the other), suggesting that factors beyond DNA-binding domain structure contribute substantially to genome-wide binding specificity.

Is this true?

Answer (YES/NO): NO